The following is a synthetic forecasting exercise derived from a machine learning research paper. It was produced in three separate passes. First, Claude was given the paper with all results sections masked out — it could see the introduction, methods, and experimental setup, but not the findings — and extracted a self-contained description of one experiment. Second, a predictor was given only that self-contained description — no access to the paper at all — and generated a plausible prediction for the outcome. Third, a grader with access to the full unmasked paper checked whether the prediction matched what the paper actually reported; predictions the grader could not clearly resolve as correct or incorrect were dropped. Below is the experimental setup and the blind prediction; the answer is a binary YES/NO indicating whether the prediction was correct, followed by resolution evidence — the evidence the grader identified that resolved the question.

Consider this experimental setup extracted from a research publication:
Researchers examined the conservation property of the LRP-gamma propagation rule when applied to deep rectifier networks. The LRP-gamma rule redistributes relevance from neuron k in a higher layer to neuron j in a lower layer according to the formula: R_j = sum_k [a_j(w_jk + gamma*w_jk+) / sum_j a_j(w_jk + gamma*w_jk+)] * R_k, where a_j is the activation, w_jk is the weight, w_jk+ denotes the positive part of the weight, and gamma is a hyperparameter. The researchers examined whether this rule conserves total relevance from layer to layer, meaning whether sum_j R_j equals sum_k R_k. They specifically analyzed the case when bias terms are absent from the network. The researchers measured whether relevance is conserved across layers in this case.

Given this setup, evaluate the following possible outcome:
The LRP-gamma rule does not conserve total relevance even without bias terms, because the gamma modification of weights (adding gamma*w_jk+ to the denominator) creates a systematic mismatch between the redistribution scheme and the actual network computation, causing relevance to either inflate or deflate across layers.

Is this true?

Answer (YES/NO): NO